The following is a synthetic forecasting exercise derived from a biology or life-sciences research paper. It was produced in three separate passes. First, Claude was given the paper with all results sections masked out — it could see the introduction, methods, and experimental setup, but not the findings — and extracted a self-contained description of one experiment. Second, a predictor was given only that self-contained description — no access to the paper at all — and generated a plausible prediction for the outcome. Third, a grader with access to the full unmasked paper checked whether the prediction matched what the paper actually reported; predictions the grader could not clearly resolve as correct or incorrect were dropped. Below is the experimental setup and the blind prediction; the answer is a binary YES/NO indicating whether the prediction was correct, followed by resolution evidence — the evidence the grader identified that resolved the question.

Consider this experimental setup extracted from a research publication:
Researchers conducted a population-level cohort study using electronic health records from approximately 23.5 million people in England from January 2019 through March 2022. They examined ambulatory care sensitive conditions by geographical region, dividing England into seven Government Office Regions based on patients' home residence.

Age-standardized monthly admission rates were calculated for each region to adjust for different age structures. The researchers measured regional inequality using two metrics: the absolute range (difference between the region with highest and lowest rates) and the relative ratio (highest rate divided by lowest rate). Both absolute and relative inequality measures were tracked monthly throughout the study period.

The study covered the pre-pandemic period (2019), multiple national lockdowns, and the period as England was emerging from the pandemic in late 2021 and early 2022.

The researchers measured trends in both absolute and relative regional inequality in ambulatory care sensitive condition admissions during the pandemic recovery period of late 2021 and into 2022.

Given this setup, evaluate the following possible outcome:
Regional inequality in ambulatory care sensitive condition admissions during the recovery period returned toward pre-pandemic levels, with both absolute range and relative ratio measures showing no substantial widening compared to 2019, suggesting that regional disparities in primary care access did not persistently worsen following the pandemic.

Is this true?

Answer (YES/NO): NO